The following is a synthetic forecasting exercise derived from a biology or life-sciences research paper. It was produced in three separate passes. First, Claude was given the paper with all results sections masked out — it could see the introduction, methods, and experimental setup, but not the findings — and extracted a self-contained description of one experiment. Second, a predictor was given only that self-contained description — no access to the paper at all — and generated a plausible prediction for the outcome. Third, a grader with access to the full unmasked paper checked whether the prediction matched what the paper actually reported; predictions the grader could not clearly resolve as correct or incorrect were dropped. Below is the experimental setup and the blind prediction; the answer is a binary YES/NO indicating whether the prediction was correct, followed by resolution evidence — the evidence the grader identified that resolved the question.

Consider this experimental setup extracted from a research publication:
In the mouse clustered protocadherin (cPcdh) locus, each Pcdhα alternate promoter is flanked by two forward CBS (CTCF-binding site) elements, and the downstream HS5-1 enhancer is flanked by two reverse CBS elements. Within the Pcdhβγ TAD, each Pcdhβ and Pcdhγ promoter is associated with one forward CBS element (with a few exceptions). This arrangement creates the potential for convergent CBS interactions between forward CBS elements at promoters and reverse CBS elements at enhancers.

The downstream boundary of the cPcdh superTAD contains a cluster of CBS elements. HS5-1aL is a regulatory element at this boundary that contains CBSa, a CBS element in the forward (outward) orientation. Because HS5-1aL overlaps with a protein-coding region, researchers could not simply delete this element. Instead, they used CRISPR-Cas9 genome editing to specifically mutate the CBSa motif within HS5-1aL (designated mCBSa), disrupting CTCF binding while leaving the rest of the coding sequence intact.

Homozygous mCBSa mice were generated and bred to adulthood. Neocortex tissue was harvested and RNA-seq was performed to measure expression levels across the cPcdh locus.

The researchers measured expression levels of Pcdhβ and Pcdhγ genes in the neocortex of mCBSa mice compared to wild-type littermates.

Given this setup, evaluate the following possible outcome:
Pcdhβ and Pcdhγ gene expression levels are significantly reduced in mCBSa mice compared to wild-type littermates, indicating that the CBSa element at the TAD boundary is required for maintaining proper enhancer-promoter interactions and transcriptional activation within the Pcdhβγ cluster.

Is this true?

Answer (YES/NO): NO